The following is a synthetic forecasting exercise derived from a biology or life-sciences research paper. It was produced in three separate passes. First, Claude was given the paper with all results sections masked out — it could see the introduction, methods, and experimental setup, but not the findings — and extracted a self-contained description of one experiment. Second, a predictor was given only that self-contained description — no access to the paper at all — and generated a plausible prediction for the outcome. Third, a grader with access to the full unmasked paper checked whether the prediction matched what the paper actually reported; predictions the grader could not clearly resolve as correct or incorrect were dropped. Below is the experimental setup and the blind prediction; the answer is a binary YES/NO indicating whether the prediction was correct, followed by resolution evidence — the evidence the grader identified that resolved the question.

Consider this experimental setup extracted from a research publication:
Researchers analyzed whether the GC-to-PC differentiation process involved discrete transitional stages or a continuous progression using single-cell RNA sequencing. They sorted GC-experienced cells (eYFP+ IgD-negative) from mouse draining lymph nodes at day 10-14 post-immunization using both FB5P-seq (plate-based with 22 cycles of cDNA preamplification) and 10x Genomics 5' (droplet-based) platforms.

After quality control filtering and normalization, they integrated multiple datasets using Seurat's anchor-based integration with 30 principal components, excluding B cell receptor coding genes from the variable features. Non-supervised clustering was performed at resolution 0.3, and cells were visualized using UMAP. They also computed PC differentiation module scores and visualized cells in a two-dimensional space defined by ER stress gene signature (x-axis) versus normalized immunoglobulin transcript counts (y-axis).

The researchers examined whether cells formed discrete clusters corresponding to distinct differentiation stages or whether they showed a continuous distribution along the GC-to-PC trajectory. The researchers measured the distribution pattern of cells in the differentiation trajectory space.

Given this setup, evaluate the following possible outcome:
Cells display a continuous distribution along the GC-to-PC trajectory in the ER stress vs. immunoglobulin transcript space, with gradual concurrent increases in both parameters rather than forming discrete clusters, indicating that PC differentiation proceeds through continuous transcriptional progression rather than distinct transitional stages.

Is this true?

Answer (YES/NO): YES